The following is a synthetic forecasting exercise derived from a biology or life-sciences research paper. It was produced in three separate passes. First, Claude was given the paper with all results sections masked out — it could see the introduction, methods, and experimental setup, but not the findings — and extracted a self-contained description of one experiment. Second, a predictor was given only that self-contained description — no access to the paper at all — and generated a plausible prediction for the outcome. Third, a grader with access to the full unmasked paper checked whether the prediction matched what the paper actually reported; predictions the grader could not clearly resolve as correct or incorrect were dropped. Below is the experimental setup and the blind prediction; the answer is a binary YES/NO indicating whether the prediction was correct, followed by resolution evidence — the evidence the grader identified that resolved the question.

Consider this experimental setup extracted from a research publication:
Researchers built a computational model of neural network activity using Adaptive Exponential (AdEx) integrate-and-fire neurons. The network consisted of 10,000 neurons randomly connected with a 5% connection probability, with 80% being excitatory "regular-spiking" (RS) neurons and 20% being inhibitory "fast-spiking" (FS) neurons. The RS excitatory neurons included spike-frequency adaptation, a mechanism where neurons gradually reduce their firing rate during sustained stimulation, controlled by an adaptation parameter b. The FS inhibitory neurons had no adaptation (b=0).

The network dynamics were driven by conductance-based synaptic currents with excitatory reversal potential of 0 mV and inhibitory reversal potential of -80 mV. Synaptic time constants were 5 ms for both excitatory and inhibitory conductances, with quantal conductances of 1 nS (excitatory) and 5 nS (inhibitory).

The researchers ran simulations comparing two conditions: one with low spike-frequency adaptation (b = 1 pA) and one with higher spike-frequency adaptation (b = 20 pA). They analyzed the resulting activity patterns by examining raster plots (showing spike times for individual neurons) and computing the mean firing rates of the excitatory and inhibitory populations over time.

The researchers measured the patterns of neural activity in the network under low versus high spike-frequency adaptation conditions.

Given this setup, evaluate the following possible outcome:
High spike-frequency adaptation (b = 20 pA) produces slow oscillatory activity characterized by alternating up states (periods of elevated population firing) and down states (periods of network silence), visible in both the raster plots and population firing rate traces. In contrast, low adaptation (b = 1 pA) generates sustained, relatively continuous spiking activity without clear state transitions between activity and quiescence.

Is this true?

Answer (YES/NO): YES